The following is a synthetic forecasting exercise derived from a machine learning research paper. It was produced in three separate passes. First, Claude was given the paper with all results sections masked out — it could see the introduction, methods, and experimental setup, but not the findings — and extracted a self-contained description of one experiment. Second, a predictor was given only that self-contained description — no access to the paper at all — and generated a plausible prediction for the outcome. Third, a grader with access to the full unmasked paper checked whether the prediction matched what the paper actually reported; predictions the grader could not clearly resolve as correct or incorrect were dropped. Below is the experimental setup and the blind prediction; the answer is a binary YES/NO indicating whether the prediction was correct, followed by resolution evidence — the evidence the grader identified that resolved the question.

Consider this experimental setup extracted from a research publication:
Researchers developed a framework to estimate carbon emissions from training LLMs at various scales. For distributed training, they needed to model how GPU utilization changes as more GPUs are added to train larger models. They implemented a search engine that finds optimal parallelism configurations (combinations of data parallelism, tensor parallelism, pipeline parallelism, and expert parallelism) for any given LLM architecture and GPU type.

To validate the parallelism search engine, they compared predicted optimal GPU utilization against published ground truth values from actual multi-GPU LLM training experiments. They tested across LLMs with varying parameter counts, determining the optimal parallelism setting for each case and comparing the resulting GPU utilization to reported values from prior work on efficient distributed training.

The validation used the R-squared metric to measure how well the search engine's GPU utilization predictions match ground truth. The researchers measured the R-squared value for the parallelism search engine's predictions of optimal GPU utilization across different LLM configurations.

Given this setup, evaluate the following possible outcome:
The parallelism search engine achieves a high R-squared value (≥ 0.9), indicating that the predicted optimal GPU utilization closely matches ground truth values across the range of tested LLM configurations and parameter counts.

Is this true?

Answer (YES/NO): NO